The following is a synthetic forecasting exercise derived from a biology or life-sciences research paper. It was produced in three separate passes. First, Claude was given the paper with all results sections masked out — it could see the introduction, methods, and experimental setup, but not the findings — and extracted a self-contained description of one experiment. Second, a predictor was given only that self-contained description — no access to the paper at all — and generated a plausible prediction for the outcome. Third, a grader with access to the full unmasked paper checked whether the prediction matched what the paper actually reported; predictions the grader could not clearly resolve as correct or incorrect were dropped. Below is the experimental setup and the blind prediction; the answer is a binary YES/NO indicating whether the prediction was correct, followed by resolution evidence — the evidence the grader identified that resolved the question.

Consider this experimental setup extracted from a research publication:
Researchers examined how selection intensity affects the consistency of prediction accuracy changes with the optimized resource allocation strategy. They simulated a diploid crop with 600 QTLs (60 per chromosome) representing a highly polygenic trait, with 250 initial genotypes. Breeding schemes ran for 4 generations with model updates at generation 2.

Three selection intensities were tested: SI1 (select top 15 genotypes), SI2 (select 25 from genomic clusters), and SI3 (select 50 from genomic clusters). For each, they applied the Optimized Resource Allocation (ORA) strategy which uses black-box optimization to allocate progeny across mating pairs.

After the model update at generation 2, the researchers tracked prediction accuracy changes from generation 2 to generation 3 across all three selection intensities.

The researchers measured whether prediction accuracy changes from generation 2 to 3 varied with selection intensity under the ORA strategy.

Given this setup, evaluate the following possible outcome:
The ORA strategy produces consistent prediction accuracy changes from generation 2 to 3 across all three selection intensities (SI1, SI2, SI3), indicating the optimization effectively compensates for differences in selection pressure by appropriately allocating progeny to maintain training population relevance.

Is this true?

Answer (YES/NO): YES